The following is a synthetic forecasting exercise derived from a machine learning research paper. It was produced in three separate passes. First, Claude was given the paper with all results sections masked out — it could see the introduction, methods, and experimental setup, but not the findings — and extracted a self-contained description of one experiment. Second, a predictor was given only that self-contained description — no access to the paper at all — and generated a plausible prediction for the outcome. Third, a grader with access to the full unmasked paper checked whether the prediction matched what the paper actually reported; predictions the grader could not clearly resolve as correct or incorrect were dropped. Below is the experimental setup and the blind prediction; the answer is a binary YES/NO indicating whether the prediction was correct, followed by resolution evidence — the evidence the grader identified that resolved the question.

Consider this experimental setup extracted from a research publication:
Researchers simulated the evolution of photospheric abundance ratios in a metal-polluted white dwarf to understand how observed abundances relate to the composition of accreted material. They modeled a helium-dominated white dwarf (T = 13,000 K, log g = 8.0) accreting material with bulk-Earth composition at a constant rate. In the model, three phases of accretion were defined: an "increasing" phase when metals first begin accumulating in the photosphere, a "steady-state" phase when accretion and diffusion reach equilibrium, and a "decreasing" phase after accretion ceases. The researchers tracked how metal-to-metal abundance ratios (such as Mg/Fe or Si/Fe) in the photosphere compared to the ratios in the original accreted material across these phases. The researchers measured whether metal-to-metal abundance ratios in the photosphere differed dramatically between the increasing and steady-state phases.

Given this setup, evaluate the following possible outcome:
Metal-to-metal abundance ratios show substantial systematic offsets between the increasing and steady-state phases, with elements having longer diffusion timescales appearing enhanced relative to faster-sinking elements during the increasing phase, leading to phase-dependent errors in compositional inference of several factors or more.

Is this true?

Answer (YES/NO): NO